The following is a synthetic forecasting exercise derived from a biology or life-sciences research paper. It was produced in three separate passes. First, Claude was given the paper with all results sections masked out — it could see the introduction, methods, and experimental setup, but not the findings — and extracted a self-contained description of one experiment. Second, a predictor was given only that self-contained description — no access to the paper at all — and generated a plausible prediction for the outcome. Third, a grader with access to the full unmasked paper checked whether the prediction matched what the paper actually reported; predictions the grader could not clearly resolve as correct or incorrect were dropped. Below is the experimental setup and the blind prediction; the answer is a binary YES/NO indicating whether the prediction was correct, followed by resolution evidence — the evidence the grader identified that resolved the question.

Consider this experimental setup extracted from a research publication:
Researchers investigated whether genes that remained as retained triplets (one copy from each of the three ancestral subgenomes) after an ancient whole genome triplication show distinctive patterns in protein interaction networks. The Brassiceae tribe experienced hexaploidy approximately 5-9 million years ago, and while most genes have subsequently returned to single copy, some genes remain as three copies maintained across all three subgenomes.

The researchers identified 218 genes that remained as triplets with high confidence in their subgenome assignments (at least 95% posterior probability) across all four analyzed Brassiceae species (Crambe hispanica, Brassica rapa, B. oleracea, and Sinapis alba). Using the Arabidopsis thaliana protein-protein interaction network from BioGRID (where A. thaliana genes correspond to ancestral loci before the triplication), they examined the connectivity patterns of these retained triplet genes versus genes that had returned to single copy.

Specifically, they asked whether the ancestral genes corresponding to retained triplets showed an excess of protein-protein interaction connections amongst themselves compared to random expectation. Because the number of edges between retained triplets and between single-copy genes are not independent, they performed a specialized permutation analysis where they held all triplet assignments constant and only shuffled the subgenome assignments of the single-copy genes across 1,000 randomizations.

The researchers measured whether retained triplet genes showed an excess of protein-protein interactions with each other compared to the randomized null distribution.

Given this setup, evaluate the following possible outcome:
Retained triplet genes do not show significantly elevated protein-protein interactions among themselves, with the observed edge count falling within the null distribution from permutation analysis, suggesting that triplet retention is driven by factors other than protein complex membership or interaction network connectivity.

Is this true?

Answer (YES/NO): NO